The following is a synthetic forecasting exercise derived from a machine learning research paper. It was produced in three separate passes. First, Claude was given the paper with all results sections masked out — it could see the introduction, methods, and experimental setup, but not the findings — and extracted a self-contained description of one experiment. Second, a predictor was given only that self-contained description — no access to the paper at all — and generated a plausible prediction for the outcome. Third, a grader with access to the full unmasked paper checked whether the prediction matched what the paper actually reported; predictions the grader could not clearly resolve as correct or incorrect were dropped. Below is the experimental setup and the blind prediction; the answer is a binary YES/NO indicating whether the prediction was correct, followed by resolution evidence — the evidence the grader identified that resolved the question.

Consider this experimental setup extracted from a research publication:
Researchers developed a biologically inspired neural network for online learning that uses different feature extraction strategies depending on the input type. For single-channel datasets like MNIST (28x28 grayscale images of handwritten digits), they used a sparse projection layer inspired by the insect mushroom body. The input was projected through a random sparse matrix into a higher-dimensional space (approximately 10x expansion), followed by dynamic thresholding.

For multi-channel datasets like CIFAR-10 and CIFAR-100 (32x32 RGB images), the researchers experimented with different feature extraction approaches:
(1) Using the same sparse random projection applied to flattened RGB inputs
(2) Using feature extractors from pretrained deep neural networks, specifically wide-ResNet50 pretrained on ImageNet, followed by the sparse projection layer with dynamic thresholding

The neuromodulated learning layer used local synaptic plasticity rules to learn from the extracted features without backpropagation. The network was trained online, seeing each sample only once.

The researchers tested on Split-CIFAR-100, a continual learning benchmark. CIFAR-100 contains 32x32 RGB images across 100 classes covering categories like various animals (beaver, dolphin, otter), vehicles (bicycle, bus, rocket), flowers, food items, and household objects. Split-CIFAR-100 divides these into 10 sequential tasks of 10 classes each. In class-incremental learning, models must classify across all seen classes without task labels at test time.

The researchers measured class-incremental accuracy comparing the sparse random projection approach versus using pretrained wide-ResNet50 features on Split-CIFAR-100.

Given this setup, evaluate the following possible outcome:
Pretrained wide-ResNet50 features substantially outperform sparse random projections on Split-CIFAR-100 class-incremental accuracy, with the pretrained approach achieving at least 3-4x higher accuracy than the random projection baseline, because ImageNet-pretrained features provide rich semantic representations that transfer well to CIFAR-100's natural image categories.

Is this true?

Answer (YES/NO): NO